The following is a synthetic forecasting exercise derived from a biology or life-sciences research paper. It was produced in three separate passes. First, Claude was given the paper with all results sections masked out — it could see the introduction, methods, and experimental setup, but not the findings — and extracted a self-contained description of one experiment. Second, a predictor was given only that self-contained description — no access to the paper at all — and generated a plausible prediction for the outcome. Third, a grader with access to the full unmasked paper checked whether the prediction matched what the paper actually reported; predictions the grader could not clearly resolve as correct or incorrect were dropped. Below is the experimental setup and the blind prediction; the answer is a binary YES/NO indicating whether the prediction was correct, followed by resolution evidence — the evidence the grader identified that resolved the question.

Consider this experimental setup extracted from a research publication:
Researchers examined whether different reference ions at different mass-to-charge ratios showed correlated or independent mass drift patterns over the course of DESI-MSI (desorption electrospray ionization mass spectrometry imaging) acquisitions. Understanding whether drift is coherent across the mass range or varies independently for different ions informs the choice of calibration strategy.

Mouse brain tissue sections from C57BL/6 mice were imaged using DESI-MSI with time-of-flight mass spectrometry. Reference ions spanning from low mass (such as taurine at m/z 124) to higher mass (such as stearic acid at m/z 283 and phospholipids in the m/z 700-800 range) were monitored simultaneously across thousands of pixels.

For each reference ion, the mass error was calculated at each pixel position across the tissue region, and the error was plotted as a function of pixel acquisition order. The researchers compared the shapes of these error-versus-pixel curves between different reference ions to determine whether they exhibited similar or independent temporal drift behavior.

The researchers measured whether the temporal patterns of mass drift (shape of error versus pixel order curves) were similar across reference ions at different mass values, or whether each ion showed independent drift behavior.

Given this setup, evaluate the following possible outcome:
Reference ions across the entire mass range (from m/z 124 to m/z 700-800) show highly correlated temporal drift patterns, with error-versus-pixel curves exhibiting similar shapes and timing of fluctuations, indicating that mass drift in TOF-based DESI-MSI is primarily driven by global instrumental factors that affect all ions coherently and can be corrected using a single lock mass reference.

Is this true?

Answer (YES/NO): NO